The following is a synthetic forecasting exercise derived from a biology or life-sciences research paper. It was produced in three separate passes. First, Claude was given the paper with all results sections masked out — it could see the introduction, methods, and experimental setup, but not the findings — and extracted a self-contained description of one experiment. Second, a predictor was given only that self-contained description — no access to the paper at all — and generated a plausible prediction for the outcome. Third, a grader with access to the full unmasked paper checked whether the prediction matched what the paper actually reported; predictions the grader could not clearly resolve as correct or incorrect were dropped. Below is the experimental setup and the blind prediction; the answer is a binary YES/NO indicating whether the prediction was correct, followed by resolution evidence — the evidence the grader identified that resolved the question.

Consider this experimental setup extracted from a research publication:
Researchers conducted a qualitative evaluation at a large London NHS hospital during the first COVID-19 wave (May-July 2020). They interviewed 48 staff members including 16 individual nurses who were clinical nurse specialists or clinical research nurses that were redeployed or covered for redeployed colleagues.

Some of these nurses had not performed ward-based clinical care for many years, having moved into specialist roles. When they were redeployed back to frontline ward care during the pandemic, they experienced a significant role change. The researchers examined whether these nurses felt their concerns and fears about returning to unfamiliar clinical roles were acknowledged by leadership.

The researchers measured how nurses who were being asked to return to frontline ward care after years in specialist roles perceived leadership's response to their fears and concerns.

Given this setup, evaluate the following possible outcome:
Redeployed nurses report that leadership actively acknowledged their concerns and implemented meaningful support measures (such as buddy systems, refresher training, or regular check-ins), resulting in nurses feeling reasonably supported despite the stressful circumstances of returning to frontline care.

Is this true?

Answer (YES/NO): NO